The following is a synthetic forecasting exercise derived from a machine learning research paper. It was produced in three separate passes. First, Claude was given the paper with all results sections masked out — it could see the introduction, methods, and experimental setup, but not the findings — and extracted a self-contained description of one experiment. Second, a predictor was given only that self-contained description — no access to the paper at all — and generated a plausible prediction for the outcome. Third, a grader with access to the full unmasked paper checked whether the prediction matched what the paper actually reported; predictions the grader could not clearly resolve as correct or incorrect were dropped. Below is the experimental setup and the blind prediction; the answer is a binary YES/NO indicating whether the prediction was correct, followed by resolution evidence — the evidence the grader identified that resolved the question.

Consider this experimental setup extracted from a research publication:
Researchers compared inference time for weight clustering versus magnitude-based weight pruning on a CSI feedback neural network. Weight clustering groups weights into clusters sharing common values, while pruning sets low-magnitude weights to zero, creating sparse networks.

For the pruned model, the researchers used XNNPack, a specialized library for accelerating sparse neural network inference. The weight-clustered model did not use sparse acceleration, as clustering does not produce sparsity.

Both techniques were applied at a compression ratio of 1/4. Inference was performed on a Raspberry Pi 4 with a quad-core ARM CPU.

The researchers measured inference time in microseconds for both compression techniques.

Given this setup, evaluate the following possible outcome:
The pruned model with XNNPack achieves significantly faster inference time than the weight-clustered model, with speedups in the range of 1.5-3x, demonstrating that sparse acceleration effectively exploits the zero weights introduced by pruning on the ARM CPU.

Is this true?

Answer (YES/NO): YES